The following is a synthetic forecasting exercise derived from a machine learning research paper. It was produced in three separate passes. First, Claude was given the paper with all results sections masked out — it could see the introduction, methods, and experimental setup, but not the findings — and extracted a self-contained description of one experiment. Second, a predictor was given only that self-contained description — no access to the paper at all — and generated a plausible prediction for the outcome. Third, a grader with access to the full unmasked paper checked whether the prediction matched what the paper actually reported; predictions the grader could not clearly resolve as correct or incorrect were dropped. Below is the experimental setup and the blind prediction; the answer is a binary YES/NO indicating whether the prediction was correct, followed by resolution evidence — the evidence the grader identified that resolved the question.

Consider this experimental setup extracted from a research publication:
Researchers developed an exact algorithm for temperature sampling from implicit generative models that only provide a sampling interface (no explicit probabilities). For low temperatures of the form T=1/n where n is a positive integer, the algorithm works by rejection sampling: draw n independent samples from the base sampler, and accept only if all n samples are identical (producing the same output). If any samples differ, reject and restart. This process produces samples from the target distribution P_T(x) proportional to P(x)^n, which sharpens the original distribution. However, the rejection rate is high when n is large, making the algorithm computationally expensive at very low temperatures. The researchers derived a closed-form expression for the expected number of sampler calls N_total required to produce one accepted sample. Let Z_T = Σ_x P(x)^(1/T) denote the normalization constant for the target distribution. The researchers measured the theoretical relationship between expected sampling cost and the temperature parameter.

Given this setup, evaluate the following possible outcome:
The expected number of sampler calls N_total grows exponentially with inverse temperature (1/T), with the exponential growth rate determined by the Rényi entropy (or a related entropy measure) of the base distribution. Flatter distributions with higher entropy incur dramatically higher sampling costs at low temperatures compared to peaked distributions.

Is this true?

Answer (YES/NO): NO